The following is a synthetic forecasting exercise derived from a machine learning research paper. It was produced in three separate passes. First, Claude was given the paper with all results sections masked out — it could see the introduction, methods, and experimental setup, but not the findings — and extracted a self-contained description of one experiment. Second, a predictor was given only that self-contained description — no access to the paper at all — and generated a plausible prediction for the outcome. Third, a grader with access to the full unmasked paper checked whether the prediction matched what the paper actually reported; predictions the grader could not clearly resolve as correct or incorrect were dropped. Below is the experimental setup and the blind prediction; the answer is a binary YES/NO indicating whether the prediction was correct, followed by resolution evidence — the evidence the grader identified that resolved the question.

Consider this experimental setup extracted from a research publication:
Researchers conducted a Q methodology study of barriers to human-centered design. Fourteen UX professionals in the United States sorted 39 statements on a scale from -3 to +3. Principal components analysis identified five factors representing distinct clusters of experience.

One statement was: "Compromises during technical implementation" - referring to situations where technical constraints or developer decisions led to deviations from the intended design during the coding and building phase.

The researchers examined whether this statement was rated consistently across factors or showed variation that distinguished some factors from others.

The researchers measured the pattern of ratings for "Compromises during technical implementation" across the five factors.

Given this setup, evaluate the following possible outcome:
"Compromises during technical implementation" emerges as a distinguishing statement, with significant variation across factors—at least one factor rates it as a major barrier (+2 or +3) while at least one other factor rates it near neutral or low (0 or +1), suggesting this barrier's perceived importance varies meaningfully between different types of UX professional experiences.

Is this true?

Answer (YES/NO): YES